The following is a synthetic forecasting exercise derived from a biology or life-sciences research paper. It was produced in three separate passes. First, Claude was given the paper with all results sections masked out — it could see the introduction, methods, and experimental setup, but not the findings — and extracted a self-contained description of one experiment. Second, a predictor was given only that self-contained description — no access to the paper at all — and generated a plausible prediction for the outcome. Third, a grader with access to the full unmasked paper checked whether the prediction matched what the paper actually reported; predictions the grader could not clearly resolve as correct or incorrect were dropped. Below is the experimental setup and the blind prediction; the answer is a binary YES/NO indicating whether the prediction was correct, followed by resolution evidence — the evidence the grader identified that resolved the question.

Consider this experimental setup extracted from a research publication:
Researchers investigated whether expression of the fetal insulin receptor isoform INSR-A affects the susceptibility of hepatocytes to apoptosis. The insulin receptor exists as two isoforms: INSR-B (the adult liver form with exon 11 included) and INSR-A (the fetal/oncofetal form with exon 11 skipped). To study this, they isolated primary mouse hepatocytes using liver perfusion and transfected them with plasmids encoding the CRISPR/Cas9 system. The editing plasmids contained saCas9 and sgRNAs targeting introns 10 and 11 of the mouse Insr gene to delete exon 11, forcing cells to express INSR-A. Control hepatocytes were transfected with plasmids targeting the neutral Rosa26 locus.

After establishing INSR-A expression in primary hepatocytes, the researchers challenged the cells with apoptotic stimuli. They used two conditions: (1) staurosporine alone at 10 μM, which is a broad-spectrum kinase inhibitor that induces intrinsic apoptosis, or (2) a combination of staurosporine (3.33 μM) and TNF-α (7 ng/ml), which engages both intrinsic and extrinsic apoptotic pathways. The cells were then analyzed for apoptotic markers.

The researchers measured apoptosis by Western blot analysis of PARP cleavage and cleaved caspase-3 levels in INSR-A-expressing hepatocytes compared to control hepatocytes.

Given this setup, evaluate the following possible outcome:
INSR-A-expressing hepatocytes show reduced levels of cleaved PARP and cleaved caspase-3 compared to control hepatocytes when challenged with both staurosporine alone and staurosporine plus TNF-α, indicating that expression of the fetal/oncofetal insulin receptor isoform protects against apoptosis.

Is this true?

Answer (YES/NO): NO